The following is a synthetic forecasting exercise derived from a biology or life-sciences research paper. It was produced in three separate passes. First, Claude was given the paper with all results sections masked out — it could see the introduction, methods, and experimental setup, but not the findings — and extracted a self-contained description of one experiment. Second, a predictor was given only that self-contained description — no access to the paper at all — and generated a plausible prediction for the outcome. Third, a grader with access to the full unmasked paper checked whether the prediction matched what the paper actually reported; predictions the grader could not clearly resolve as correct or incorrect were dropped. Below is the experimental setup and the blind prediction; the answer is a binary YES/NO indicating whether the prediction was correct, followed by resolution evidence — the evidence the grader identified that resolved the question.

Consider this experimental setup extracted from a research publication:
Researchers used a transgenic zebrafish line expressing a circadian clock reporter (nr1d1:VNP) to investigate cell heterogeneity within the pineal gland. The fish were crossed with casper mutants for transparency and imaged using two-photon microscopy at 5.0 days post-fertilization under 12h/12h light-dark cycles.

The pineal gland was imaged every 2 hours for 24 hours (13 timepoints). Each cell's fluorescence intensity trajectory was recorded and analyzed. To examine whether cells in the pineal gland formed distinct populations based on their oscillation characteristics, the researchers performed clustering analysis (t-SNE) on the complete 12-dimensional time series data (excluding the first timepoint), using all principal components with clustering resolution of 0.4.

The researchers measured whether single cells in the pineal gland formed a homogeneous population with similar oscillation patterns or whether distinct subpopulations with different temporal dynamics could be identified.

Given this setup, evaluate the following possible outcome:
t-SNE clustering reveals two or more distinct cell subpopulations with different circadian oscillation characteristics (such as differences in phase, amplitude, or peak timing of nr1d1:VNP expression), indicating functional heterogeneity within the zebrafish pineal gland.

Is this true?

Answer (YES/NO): YES